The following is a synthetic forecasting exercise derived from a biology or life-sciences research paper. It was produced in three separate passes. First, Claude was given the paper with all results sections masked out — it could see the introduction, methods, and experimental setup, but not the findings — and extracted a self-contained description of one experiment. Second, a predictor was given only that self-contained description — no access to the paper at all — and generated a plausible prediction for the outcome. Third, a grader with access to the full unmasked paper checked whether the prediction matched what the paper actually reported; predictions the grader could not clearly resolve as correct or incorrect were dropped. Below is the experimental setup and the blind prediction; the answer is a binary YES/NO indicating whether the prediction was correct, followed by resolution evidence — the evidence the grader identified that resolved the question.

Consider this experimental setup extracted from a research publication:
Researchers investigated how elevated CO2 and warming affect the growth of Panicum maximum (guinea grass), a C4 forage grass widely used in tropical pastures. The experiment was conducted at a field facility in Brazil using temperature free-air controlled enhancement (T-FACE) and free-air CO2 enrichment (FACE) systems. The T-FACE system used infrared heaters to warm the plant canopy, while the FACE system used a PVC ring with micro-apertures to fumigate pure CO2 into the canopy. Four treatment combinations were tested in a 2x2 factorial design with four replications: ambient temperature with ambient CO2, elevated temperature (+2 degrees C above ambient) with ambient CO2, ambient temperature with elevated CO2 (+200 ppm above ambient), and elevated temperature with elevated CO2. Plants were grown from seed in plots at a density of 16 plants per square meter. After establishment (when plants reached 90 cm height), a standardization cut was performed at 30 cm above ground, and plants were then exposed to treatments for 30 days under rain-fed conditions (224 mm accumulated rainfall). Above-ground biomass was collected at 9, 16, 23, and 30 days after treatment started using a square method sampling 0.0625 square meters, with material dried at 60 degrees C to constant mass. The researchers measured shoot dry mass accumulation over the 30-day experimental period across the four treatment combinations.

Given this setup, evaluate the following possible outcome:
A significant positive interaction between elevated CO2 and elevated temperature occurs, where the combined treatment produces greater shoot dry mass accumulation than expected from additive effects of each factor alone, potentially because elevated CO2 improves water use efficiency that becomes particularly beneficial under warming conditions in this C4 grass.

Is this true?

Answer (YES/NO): NO